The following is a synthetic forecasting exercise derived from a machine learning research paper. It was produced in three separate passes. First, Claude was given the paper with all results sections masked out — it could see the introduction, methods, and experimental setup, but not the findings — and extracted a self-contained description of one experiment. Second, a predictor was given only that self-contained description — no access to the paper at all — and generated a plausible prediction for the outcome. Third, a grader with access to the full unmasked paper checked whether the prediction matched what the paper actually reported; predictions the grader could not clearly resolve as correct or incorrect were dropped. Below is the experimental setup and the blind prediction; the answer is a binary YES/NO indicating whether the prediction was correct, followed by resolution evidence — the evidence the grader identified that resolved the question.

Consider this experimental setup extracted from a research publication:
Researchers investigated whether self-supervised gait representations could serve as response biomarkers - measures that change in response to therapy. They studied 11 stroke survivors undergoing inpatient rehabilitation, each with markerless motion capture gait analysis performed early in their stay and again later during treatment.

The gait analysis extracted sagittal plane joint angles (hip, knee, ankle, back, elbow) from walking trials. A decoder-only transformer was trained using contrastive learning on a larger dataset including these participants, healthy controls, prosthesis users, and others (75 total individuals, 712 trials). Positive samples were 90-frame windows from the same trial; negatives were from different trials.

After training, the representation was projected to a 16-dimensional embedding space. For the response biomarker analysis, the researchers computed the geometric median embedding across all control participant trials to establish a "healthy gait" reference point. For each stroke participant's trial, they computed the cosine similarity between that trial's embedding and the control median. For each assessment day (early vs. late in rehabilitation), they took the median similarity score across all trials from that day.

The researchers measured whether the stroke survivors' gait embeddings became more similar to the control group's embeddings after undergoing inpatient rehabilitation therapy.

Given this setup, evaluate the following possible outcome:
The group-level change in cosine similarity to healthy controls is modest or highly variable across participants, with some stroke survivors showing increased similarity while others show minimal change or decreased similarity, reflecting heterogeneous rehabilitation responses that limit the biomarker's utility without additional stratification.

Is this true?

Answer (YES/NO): NO